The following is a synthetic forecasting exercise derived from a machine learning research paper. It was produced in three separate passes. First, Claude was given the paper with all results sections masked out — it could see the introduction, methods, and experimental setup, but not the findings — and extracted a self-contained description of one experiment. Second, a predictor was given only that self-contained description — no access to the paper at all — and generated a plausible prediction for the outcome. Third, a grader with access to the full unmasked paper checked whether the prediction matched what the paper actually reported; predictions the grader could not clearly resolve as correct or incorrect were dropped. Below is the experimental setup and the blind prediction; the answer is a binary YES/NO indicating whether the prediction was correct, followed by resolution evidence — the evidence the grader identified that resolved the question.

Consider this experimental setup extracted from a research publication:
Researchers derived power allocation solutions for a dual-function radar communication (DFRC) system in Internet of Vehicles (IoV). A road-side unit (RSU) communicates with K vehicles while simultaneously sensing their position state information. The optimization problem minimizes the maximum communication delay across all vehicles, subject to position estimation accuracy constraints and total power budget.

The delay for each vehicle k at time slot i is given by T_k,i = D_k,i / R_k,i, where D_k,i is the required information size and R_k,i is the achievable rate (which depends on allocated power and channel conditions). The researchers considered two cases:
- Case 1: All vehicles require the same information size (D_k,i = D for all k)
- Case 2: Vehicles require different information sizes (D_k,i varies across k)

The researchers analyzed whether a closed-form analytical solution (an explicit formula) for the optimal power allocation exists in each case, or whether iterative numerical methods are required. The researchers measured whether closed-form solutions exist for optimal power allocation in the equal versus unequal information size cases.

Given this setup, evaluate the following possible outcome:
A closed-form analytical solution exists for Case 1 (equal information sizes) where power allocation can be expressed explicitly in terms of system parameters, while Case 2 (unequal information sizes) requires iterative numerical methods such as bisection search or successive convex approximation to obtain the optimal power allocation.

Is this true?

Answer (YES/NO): YES